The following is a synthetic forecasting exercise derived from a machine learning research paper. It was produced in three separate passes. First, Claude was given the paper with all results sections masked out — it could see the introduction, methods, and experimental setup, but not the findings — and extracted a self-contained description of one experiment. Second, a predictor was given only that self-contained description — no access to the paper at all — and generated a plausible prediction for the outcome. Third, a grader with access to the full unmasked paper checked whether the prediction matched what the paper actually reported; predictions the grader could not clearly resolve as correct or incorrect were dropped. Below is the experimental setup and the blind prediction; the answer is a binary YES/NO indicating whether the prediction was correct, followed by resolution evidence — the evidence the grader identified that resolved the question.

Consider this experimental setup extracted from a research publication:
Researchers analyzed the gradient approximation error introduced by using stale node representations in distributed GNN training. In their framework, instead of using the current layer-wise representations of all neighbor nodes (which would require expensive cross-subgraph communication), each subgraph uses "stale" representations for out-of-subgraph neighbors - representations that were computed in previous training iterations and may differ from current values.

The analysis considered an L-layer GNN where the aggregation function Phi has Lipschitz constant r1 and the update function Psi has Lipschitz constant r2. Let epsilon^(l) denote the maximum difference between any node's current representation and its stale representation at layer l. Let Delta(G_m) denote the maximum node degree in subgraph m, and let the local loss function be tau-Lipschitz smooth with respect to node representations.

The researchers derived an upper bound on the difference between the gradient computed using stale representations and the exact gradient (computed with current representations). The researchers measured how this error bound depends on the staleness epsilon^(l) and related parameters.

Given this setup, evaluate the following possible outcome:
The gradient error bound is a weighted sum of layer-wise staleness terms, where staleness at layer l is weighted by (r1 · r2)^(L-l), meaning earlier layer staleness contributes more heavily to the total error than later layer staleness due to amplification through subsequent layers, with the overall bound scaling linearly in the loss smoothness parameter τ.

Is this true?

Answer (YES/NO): NO